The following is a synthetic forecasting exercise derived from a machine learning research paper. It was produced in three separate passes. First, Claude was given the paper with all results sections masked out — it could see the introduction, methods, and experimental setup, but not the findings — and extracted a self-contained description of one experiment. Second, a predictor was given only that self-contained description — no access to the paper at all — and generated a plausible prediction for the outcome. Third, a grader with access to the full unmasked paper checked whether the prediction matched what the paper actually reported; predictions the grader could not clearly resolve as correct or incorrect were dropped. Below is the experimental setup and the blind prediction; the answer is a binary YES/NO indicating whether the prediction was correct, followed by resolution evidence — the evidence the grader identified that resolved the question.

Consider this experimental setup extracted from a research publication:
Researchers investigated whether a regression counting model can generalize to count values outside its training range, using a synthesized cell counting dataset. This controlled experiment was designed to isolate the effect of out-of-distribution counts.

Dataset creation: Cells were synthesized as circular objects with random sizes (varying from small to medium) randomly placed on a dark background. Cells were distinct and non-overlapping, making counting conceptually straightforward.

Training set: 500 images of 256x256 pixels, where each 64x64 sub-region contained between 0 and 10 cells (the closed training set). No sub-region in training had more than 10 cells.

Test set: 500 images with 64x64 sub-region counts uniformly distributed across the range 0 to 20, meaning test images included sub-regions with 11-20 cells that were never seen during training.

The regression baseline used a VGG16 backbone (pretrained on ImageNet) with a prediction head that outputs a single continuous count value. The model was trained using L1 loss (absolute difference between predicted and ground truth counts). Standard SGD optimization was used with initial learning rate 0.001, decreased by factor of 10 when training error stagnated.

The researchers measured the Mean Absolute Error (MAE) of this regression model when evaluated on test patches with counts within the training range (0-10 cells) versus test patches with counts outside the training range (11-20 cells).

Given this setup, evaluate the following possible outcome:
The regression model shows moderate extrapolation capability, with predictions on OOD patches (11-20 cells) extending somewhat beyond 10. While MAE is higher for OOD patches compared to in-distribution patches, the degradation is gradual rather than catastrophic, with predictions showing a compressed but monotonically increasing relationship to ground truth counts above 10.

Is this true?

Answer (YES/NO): NO